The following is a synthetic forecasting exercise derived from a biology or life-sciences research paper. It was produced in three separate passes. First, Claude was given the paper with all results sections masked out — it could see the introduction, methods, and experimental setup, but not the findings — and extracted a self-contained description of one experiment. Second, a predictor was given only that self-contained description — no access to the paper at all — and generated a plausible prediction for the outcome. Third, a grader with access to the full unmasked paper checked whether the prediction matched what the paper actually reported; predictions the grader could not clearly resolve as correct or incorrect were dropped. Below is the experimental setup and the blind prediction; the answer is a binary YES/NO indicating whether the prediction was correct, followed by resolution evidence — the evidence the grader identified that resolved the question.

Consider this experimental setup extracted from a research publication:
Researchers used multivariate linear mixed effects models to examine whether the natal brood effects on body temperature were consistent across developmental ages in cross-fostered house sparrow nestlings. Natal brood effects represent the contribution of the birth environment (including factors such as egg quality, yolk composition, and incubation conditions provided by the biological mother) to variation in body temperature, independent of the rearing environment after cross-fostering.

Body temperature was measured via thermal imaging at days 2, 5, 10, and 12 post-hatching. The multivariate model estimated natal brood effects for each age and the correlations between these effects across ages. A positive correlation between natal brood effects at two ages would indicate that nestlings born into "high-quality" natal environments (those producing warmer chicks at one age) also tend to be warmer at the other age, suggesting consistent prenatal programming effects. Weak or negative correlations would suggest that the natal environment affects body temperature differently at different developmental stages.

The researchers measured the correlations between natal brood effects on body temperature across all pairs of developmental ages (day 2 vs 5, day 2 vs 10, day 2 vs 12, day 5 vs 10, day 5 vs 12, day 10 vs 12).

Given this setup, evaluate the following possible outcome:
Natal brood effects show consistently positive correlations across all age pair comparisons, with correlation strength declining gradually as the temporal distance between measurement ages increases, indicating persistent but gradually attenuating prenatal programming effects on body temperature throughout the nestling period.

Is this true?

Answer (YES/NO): NO